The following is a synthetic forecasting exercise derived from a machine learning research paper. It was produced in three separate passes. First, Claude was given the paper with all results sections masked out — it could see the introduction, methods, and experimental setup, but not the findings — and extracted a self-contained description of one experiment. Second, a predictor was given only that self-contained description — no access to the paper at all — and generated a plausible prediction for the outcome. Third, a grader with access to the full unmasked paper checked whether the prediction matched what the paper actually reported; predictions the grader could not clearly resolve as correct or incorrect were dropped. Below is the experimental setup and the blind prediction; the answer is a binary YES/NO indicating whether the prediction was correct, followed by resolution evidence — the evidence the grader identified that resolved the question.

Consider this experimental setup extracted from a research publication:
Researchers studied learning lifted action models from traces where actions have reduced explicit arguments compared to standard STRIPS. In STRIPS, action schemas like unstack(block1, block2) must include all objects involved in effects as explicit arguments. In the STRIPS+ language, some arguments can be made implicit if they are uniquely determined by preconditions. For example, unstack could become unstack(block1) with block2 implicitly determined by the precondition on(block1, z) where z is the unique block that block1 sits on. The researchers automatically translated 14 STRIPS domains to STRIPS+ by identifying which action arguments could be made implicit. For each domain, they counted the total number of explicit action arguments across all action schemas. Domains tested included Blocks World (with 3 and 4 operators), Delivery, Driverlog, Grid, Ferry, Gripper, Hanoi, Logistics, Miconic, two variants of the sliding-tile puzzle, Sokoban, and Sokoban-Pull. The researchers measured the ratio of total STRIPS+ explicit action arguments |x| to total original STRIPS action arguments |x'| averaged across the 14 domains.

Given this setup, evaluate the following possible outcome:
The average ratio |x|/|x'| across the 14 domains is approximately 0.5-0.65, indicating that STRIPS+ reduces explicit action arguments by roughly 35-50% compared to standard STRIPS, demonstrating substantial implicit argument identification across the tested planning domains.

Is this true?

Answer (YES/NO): YES